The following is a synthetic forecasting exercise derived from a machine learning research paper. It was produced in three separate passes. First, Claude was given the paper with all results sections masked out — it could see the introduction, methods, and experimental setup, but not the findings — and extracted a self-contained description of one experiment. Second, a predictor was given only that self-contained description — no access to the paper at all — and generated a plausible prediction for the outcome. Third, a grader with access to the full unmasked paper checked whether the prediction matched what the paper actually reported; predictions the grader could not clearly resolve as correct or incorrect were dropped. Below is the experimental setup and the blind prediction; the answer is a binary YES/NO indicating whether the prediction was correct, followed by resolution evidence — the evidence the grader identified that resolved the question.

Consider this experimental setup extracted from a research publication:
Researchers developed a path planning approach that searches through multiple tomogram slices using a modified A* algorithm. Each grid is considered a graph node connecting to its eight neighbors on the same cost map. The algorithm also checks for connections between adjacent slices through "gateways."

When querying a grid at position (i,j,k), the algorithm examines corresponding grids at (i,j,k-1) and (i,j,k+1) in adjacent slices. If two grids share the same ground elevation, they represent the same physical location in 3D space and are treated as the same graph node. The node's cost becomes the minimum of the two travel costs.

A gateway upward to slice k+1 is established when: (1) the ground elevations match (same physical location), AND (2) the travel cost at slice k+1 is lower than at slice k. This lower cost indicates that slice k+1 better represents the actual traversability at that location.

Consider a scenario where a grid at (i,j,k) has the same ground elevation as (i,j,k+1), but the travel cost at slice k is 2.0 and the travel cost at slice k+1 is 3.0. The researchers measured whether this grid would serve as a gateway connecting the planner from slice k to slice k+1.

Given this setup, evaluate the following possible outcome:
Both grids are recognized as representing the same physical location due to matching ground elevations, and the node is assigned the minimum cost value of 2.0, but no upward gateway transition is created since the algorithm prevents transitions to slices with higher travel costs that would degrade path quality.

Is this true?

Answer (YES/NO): YES